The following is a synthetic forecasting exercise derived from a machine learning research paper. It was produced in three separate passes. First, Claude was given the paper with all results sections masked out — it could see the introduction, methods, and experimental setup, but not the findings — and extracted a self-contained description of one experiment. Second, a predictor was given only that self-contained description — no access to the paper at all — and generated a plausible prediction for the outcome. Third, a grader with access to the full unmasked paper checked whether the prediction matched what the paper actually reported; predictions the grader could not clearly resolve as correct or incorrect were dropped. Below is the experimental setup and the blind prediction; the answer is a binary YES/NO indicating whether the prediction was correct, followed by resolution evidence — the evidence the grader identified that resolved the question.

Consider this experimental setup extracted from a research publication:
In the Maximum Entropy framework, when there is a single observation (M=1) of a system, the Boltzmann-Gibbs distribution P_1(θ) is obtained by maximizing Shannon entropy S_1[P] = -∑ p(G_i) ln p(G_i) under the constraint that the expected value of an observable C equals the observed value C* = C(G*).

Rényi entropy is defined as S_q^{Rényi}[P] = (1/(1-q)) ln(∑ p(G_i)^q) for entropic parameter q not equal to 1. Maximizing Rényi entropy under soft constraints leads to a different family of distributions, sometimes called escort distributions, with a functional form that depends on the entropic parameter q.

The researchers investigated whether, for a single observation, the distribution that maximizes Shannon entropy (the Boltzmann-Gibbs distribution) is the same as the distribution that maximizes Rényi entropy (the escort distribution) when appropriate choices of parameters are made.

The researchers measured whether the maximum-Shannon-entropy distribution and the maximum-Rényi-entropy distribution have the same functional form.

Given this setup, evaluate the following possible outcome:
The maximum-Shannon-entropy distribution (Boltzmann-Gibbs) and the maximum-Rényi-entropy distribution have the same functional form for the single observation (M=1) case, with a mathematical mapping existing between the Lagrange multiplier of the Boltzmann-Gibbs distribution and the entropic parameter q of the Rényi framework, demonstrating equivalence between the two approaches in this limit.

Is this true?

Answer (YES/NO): NO